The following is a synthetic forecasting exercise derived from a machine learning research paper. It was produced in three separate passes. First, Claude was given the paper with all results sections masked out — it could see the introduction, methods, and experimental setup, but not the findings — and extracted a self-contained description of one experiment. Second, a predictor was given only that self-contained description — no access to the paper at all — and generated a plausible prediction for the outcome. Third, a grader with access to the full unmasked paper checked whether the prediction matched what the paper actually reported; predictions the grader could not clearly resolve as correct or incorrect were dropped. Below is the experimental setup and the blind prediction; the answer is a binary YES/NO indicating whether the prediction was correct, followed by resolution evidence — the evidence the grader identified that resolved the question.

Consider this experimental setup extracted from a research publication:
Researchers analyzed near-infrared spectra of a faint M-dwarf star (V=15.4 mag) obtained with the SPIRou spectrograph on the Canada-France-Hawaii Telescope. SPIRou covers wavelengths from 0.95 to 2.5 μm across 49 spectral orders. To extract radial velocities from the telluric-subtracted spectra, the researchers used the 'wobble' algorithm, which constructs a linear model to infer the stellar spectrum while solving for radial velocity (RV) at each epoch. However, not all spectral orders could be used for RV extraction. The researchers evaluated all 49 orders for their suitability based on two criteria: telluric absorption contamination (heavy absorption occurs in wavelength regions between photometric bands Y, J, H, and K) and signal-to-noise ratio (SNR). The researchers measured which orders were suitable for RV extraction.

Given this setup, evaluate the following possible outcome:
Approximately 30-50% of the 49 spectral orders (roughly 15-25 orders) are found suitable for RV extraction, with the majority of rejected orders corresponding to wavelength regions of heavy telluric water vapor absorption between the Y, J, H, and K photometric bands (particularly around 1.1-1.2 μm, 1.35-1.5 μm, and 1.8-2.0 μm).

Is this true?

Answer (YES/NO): NO